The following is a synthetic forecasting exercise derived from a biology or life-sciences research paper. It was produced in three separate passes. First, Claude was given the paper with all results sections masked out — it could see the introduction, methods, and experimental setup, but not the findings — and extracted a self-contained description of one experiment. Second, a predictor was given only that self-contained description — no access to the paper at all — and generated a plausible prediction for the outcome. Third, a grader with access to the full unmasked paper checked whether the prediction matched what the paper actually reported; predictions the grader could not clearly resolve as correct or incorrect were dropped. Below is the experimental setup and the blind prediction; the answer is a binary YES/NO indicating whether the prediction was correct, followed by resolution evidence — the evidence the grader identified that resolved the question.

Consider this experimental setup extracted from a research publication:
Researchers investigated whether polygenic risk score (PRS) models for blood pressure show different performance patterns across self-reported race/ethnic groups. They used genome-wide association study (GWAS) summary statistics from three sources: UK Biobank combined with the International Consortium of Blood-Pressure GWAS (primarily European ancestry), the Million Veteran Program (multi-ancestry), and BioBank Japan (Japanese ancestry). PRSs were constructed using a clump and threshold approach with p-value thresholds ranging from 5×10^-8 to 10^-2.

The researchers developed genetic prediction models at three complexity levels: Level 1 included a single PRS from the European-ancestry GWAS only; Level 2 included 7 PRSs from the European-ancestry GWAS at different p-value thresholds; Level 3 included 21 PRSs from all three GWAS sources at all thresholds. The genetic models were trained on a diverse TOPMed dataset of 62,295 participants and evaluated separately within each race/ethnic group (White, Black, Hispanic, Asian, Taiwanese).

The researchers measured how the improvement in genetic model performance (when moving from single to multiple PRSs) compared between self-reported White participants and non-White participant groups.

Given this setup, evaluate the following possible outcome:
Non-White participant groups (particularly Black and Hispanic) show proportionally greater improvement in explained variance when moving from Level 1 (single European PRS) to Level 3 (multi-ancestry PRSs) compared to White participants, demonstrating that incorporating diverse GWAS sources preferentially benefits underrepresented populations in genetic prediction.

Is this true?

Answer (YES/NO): YES